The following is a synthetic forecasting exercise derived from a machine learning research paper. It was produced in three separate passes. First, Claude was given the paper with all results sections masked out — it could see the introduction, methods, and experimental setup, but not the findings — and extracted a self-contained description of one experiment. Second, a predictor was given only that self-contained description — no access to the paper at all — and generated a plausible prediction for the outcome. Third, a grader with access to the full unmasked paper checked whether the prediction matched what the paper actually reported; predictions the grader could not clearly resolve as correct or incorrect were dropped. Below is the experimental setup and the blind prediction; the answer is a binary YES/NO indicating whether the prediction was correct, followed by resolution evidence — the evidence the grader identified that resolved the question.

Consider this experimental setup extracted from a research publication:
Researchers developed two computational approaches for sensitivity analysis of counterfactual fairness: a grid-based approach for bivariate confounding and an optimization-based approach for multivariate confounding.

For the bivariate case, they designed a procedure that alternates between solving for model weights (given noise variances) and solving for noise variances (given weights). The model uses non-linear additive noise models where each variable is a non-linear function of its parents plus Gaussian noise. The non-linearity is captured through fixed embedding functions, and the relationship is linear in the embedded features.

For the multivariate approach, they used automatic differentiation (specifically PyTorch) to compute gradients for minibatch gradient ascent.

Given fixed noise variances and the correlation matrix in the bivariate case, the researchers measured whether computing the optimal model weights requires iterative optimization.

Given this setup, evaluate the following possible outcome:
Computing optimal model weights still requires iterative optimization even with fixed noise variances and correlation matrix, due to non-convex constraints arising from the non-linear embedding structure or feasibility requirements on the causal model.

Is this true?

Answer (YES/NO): NO